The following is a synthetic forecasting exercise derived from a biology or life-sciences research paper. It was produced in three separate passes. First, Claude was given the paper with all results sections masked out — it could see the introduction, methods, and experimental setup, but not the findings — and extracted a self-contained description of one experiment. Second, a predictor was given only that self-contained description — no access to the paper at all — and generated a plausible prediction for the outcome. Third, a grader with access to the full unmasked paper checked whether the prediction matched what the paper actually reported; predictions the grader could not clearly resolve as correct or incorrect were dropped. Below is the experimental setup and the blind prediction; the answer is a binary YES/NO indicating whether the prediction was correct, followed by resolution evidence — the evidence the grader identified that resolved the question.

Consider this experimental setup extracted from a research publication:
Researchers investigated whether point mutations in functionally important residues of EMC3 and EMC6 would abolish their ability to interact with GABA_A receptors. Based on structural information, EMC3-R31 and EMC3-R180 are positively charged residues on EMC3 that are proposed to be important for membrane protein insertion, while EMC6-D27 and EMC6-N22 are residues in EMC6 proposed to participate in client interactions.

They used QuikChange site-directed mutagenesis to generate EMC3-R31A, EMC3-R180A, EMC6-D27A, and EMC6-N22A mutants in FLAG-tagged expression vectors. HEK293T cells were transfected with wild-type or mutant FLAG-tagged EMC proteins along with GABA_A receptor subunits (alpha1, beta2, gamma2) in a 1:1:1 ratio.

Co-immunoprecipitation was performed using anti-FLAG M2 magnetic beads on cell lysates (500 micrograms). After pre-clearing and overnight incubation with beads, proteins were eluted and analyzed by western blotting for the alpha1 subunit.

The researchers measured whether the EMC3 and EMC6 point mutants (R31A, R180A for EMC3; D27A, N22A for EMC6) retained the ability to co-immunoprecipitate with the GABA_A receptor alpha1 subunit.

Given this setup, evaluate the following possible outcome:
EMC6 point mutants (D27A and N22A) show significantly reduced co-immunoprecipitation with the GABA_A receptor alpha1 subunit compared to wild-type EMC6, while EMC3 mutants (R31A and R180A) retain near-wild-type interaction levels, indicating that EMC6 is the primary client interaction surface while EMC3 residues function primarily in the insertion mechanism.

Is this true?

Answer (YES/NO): NO